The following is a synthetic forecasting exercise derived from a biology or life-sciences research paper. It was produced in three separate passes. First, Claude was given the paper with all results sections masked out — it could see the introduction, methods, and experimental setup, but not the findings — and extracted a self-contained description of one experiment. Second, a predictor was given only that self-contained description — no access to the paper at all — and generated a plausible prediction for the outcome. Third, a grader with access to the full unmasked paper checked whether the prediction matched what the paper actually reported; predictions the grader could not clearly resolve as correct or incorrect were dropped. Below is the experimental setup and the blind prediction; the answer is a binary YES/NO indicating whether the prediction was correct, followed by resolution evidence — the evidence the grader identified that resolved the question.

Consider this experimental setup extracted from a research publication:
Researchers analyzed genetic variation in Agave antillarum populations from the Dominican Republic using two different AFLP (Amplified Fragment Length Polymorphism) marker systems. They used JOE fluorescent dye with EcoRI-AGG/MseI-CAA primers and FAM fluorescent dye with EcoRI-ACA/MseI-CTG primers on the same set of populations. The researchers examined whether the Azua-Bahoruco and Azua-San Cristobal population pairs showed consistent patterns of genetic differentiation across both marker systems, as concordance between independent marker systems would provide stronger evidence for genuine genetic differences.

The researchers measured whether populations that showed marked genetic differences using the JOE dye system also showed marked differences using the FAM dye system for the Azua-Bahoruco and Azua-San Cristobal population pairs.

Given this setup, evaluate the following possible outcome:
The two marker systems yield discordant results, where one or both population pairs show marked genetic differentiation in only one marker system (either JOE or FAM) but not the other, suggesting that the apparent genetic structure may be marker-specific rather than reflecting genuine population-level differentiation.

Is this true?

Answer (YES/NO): NO